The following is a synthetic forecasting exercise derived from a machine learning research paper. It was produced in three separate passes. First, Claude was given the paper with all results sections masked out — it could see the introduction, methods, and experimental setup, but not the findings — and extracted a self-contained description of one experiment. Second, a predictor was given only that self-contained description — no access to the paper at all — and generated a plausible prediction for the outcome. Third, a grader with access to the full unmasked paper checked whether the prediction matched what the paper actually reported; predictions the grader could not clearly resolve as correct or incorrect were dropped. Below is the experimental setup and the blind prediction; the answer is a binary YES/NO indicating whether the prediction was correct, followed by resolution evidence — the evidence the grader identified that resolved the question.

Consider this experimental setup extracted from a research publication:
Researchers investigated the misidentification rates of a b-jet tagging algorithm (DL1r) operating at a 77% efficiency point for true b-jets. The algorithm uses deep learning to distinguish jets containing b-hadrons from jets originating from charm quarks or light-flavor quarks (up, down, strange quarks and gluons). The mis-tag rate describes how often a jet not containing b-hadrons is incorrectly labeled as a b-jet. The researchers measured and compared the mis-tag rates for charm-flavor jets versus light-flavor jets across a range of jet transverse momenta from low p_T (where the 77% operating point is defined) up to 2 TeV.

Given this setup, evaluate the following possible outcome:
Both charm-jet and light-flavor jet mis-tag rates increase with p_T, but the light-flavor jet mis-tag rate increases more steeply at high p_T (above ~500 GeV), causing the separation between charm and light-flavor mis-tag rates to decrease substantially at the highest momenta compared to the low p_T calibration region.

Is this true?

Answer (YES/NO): NO